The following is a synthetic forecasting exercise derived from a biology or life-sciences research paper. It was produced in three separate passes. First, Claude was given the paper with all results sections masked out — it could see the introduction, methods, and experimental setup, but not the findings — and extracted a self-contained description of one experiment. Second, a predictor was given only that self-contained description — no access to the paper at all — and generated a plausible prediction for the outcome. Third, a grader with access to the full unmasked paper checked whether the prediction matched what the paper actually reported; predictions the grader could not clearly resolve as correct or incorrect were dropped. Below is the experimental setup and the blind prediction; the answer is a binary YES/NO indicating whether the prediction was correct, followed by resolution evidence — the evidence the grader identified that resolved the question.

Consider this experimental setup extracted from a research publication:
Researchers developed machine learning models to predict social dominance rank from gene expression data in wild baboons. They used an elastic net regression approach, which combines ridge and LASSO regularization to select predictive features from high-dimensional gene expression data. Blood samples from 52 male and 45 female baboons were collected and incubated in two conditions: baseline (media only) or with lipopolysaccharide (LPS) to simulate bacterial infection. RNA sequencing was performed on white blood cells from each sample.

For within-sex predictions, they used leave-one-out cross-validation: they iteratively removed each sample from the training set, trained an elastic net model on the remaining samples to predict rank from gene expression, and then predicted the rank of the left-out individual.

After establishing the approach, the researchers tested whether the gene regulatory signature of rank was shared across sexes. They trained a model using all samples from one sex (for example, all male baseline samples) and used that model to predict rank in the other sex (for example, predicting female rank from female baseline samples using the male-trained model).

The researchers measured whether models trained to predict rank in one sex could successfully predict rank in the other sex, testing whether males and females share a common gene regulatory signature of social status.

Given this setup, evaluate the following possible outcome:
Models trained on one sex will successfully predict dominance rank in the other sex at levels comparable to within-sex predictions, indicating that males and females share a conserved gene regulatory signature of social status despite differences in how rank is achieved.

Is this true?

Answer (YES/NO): NO